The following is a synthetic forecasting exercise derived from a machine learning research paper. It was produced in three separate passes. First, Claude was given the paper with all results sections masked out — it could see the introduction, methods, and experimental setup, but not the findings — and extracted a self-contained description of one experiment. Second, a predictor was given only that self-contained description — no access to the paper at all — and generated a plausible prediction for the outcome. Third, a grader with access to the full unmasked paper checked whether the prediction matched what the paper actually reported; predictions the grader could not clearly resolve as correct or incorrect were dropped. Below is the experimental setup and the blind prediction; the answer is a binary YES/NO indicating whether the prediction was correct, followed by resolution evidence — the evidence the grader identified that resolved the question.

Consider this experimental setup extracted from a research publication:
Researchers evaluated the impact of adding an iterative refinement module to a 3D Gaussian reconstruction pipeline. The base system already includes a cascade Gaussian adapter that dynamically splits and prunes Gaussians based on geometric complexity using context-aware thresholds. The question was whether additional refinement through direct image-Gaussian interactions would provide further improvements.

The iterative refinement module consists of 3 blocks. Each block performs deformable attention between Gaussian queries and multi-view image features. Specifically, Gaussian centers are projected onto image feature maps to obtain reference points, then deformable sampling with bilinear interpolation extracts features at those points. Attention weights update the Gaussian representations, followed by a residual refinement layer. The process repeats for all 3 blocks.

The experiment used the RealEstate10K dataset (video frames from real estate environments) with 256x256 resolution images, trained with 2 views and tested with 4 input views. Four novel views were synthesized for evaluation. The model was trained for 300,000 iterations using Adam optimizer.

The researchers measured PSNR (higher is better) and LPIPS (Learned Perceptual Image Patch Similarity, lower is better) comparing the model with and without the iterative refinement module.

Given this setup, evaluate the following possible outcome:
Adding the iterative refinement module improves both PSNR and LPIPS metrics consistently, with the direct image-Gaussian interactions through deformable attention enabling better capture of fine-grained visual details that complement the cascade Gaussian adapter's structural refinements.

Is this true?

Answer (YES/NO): YES